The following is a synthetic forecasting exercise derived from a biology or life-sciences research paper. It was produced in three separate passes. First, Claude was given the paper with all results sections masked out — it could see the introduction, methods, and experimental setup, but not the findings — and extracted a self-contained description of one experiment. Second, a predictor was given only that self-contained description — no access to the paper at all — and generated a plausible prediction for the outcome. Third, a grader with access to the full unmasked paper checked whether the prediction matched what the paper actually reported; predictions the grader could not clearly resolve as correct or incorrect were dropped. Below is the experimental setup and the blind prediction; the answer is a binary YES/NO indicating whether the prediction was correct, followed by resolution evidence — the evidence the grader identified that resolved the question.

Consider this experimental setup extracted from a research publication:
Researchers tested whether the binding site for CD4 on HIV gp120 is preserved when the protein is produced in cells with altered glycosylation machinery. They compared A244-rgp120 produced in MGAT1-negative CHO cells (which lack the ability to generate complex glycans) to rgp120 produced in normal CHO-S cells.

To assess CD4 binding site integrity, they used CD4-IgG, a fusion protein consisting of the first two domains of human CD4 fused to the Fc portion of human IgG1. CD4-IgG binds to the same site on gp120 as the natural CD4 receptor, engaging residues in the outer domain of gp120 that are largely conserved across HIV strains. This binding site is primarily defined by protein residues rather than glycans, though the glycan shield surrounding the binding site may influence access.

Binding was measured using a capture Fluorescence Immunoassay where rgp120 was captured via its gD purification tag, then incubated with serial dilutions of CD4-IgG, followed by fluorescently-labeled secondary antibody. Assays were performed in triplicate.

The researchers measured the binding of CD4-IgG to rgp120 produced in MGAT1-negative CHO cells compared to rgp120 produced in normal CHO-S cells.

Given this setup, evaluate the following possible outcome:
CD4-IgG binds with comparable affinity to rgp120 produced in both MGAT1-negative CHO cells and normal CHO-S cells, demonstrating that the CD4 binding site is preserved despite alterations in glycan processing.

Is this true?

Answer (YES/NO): YES